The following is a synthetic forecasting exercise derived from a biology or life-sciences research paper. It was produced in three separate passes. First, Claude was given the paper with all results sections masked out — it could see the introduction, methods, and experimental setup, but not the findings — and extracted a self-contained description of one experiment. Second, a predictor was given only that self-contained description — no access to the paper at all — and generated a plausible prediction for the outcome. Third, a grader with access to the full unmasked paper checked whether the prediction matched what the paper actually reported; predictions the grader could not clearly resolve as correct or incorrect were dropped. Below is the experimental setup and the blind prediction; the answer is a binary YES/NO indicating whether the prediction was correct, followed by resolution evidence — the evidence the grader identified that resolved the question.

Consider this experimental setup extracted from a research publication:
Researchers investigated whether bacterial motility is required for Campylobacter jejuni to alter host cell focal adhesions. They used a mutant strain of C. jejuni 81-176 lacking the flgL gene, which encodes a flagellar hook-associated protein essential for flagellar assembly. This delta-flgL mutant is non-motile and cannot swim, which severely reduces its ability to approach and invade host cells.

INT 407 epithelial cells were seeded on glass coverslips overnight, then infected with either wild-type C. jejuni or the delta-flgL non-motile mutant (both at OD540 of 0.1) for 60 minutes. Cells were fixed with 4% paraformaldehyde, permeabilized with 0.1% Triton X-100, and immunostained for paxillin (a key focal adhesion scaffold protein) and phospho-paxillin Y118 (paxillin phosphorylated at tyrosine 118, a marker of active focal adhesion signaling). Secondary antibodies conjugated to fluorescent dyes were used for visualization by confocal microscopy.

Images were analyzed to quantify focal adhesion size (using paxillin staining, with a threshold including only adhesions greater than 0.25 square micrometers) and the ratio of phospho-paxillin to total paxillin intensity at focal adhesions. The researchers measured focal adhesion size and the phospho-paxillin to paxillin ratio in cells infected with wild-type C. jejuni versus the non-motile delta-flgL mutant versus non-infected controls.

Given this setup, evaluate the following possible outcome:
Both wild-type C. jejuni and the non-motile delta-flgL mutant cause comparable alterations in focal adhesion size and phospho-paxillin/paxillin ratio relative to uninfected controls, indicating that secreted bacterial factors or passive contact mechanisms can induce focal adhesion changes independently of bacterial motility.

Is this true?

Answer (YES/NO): NO